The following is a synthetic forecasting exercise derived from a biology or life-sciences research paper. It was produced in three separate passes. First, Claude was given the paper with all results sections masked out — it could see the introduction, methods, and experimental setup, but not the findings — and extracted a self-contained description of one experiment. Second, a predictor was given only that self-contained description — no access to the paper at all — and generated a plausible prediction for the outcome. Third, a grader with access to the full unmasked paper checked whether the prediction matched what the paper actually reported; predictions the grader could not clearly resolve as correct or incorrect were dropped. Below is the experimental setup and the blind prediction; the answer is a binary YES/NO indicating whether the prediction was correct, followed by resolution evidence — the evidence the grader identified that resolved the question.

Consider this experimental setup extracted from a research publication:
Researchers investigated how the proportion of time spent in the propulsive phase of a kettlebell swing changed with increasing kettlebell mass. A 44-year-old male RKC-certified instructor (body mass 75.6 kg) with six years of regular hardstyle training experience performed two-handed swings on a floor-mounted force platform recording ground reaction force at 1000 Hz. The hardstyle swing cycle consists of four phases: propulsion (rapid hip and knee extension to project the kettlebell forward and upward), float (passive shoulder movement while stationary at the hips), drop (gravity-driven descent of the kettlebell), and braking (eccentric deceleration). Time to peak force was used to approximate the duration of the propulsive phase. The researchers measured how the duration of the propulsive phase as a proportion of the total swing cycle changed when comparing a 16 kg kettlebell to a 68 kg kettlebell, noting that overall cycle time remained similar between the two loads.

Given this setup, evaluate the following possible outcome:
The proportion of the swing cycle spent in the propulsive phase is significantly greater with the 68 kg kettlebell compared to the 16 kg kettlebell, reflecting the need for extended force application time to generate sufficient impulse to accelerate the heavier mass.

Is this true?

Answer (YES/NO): YES